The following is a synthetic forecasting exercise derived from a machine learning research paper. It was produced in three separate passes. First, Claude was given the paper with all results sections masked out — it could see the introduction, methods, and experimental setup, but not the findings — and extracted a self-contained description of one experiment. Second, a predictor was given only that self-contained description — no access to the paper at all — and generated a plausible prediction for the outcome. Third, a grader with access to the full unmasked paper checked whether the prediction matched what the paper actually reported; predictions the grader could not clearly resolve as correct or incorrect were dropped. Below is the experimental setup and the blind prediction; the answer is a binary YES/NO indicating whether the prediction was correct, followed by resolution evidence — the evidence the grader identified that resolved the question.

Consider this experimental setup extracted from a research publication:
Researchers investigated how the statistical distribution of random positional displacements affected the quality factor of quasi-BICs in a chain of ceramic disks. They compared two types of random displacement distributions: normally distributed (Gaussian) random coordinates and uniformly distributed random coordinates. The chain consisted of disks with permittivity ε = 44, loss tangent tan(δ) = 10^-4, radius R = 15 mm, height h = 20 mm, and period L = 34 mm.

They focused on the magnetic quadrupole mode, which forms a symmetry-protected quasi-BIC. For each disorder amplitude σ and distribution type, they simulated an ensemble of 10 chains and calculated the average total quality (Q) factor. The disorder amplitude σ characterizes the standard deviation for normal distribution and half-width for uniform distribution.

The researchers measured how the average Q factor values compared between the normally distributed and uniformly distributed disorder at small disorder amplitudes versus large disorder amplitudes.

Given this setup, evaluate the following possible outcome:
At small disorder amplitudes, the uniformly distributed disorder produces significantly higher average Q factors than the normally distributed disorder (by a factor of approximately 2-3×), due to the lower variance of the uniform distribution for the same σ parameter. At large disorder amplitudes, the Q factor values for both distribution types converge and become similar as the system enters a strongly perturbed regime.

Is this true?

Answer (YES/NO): NO